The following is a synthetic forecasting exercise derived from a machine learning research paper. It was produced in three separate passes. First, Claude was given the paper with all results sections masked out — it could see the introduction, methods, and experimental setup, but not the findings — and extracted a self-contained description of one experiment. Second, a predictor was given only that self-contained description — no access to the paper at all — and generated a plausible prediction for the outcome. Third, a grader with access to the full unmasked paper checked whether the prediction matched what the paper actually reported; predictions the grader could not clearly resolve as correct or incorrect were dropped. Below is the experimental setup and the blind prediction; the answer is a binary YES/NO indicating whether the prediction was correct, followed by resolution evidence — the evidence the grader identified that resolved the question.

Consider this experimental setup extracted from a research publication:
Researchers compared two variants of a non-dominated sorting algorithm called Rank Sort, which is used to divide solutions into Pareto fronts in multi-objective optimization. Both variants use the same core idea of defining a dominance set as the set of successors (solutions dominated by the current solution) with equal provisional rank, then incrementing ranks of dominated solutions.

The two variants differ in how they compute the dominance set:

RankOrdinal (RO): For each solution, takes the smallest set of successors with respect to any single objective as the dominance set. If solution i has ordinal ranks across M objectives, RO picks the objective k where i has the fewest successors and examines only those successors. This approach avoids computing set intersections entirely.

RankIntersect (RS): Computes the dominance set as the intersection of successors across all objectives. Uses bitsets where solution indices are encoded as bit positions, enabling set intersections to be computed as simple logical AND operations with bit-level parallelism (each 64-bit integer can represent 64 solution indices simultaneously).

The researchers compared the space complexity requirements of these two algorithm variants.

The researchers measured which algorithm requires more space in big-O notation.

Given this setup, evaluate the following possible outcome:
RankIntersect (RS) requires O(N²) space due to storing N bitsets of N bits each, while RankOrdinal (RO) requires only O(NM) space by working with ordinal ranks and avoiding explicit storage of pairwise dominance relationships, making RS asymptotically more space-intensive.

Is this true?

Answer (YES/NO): NO